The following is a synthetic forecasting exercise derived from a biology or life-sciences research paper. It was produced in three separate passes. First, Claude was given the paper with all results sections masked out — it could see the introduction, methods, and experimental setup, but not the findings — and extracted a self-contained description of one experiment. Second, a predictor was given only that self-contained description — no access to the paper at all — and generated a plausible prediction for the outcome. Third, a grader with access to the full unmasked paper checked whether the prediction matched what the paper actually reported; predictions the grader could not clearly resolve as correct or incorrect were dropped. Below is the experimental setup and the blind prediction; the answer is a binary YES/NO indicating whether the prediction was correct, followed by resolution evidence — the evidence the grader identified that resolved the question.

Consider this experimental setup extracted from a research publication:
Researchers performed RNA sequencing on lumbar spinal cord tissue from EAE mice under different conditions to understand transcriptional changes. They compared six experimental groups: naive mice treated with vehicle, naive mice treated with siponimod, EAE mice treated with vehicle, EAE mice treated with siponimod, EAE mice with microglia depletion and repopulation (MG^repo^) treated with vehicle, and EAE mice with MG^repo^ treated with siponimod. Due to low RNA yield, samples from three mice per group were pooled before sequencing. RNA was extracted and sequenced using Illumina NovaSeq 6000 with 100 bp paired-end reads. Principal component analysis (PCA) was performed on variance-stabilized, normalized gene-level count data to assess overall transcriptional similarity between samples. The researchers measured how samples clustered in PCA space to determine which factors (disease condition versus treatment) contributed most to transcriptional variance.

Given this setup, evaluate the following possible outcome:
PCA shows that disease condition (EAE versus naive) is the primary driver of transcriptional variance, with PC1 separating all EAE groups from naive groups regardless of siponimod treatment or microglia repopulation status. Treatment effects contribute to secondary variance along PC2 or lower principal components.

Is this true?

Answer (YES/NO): NO